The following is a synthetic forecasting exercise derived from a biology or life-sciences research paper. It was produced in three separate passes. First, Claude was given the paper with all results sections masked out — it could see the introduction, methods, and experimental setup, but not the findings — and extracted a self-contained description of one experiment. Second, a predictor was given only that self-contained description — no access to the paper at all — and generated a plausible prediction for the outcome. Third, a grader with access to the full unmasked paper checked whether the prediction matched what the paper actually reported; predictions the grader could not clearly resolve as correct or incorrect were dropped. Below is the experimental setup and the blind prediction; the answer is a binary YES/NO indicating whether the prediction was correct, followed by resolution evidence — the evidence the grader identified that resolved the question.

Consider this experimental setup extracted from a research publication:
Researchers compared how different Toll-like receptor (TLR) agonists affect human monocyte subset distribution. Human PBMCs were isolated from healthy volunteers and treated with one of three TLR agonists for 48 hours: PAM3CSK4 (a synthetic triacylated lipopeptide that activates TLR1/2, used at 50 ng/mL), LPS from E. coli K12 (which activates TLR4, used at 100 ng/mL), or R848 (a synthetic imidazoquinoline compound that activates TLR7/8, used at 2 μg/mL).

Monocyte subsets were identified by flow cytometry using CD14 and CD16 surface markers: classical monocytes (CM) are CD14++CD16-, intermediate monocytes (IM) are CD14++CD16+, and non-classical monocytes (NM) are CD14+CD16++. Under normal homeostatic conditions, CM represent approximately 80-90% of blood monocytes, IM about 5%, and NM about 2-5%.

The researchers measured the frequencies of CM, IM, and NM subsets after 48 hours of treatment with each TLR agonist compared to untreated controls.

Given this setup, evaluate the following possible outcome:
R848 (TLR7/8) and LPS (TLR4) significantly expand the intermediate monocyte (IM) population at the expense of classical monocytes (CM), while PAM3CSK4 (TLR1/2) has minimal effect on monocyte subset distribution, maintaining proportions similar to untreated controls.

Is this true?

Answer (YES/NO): NO